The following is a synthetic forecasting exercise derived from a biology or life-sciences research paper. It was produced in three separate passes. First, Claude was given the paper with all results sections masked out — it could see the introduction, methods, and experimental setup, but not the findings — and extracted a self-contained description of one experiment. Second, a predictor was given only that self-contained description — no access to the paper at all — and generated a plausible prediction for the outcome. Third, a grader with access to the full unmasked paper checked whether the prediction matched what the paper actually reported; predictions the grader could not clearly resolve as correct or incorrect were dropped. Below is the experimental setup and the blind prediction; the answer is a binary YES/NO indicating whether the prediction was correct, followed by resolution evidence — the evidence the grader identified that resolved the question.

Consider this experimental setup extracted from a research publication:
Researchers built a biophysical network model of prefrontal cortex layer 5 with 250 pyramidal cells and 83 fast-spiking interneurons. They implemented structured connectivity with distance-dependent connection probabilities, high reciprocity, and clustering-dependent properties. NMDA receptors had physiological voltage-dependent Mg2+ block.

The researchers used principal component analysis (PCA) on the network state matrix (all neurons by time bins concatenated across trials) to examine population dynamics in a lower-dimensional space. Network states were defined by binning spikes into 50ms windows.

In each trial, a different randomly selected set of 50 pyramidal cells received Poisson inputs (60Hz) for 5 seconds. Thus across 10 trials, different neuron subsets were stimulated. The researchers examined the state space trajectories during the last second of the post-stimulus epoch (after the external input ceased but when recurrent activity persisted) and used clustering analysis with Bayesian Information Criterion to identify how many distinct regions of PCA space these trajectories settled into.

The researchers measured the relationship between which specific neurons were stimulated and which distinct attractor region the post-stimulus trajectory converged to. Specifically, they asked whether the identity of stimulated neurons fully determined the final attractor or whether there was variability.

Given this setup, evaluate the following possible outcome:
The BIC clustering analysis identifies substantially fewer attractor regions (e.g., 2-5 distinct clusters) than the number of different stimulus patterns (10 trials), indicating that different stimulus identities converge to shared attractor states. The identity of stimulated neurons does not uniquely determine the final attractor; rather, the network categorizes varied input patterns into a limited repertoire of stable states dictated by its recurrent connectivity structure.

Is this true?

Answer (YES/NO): YES